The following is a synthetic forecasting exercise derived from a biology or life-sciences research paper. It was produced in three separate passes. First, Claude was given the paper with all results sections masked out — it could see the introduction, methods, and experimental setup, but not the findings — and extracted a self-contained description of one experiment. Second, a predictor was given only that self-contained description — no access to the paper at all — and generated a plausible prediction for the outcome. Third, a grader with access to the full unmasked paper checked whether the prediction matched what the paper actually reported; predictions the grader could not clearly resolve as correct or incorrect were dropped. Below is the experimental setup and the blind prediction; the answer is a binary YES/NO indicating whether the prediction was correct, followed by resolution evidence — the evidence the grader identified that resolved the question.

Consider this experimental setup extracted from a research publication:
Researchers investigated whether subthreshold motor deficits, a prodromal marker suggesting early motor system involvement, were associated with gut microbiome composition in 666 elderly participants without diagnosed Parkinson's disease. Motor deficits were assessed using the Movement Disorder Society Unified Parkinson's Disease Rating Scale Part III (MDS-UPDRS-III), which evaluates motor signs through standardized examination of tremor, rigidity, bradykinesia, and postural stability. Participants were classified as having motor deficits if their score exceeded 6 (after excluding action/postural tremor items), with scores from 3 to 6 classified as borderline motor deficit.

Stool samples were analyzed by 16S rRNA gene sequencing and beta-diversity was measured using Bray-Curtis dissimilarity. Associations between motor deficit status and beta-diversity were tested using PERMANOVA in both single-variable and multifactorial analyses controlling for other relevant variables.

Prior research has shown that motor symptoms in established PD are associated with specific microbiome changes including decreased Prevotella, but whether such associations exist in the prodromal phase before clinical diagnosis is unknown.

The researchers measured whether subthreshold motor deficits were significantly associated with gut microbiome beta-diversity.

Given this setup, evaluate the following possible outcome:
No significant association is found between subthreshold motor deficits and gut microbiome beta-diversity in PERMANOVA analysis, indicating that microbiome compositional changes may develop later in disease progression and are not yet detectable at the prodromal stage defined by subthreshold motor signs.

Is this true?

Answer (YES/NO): NO